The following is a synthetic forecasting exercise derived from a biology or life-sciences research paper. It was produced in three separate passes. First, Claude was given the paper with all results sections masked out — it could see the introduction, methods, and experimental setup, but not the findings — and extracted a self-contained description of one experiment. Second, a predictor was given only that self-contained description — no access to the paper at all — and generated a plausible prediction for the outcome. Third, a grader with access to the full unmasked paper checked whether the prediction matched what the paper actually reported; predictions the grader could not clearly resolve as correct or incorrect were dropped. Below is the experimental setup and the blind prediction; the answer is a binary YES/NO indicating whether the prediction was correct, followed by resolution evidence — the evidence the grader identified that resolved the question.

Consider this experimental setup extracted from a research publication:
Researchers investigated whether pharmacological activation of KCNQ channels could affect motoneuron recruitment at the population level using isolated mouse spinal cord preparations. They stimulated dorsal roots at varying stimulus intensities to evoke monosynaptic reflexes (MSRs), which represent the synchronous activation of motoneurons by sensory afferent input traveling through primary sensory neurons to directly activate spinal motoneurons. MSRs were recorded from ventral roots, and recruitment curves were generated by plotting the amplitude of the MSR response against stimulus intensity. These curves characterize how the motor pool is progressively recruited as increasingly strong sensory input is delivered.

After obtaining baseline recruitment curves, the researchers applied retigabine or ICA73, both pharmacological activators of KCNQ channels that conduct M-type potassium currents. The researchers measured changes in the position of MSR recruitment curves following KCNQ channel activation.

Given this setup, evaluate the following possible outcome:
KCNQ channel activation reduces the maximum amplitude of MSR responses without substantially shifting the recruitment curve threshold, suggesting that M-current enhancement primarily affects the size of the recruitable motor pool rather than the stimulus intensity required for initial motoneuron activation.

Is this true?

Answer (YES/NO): NO